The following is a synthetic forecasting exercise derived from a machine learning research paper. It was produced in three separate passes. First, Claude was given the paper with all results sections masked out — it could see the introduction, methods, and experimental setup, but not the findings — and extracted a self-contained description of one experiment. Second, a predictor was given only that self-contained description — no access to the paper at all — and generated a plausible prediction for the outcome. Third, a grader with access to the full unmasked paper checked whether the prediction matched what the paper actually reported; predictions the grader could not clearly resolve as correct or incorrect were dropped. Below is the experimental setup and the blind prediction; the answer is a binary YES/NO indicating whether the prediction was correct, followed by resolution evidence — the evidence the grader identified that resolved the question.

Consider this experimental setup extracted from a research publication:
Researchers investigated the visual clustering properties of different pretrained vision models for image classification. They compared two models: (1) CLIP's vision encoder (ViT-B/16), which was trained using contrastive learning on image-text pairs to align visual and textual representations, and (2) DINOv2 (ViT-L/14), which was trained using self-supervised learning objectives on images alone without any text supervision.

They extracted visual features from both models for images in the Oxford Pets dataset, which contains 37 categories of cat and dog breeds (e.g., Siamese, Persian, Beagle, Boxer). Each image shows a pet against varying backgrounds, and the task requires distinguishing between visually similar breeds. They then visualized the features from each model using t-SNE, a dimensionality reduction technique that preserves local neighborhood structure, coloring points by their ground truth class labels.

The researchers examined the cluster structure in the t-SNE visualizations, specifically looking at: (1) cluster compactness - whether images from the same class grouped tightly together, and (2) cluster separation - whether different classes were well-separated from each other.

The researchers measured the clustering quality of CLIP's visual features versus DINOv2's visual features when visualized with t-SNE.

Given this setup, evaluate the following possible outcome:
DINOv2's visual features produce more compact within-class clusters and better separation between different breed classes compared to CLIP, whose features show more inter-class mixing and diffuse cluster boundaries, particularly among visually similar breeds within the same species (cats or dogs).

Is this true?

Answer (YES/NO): YES